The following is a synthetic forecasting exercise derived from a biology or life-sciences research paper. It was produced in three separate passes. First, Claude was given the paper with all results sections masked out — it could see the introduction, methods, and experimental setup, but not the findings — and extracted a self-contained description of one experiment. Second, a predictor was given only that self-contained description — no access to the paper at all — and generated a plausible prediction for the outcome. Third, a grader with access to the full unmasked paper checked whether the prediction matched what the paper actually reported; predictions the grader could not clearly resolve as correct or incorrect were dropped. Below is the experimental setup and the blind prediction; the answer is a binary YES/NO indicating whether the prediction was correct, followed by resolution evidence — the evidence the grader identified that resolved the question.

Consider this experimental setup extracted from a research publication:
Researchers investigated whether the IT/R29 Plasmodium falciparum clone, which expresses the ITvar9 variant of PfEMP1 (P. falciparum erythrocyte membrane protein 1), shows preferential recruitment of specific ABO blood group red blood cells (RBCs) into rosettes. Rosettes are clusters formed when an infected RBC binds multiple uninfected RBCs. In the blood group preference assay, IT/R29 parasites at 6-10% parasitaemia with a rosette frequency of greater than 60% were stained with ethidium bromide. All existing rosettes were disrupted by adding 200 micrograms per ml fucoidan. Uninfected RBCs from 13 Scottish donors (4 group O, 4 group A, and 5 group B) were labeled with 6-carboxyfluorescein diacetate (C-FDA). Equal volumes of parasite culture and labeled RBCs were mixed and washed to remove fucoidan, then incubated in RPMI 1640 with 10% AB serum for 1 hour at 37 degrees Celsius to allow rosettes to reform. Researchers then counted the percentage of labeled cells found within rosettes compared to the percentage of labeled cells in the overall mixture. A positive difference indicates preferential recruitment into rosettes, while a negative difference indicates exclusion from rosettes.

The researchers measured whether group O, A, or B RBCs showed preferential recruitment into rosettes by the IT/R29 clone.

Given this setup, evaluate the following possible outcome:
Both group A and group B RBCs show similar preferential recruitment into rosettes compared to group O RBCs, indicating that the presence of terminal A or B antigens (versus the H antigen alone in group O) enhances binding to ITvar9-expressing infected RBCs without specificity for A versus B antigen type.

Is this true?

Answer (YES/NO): NO